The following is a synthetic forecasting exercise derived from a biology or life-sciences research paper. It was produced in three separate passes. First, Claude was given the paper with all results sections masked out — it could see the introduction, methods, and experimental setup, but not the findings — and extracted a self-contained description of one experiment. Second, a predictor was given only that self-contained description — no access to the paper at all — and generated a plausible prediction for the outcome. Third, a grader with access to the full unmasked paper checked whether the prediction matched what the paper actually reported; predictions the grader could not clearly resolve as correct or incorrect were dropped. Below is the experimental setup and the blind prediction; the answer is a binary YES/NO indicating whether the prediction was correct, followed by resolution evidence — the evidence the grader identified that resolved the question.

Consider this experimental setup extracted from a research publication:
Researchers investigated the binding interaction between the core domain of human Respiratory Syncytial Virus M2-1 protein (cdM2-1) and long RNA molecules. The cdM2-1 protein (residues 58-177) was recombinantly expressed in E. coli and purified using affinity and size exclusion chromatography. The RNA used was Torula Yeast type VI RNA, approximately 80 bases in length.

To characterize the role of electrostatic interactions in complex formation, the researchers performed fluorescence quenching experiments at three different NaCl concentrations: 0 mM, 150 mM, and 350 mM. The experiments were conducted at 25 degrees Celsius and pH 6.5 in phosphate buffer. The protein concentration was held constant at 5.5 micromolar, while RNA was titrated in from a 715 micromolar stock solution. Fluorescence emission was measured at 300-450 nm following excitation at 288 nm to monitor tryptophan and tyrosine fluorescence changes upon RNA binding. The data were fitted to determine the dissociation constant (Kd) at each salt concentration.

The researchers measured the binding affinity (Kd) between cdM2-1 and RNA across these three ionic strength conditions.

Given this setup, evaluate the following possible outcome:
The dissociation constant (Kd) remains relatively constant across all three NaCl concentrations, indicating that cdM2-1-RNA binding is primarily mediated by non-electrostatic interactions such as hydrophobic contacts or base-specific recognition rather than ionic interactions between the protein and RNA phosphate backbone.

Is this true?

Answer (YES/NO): NO